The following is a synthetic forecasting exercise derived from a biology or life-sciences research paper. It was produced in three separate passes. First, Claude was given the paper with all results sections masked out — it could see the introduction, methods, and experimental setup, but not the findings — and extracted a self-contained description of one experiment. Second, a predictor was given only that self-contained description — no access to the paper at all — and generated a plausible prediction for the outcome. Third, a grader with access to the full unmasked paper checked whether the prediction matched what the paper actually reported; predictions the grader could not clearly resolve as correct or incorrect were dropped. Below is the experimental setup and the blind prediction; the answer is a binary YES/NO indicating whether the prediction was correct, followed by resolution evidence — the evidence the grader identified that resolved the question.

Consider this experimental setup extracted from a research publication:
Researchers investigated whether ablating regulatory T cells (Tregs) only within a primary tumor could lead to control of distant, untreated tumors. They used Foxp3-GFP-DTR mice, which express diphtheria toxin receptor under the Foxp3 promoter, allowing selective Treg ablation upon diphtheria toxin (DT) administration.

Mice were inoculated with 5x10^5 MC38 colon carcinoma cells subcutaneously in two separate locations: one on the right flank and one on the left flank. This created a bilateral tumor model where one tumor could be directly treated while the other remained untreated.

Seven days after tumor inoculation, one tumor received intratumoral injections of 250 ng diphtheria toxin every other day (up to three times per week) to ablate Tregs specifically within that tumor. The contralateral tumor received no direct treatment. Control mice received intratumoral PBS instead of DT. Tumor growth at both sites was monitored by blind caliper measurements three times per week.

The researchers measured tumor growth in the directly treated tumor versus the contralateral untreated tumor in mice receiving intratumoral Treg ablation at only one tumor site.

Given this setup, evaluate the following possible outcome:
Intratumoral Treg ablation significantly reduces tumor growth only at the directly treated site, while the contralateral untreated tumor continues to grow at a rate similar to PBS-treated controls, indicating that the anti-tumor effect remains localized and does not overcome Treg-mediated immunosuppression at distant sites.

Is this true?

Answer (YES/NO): NO